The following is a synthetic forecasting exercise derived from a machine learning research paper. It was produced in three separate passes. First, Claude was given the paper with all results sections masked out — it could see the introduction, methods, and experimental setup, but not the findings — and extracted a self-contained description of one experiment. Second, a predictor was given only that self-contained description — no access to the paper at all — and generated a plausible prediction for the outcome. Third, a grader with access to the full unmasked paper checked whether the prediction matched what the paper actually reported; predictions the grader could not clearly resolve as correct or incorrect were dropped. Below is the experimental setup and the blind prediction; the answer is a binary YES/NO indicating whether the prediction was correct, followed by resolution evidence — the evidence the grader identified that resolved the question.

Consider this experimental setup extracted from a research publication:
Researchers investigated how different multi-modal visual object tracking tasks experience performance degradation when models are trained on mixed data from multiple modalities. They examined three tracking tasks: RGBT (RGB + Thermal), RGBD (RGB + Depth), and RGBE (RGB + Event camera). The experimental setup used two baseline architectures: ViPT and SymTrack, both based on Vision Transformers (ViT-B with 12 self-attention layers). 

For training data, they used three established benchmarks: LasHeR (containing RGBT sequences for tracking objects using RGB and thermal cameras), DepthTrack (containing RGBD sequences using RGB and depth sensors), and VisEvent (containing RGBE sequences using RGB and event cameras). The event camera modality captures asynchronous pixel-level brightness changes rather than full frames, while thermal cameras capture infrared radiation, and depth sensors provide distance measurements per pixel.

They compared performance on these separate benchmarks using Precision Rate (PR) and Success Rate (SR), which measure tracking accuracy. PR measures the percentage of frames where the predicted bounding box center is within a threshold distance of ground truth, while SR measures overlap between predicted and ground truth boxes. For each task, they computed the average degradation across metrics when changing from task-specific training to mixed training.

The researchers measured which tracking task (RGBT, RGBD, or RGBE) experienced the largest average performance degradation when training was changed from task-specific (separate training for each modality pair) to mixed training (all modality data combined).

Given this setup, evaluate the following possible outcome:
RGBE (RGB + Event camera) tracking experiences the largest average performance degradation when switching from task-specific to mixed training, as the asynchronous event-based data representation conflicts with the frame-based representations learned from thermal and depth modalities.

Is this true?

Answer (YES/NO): NO